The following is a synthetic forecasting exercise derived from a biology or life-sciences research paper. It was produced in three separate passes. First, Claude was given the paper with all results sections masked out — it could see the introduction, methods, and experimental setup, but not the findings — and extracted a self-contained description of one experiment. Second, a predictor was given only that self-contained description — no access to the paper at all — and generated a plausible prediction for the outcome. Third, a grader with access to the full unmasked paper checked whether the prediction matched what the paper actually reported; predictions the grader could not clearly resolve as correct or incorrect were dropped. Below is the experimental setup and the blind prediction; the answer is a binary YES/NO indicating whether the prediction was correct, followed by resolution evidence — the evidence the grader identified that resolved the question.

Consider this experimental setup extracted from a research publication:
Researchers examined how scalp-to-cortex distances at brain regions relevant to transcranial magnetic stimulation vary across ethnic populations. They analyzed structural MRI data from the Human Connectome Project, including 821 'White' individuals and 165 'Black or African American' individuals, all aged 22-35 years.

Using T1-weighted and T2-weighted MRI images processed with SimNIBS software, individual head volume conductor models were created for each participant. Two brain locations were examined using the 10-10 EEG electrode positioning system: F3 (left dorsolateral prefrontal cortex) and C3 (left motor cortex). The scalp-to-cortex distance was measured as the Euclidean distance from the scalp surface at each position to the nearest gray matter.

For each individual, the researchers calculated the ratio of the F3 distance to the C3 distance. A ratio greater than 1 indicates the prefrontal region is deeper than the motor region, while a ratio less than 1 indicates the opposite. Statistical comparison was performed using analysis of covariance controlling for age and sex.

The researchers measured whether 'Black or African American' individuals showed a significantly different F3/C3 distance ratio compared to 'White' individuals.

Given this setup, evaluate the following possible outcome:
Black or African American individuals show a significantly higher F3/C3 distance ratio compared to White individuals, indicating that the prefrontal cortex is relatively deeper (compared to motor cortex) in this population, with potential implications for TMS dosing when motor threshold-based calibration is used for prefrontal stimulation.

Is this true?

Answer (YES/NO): NO